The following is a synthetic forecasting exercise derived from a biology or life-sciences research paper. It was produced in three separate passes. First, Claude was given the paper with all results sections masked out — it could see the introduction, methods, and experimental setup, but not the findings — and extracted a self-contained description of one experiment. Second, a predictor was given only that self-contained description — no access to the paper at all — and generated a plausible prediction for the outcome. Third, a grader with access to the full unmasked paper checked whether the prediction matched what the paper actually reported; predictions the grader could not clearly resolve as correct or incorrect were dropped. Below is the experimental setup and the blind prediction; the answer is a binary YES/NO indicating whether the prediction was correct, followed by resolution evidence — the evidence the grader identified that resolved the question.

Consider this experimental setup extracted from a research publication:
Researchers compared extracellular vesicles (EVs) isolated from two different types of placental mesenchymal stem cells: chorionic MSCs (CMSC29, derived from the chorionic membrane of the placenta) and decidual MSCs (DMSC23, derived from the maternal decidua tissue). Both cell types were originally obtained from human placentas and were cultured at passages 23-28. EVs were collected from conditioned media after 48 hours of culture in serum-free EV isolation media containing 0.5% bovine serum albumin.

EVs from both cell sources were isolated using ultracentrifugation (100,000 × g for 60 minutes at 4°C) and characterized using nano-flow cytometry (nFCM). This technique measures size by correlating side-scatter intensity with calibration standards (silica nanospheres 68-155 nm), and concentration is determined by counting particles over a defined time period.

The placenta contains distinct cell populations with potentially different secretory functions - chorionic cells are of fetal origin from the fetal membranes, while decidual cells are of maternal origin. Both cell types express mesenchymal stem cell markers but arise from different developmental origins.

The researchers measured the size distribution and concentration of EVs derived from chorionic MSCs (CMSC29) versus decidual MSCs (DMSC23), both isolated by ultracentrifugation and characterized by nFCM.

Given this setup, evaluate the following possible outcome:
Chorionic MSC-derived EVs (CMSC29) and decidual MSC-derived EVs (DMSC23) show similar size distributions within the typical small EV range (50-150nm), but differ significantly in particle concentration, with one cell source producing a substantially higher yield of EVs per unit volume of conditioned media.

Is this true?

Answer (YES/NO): YES